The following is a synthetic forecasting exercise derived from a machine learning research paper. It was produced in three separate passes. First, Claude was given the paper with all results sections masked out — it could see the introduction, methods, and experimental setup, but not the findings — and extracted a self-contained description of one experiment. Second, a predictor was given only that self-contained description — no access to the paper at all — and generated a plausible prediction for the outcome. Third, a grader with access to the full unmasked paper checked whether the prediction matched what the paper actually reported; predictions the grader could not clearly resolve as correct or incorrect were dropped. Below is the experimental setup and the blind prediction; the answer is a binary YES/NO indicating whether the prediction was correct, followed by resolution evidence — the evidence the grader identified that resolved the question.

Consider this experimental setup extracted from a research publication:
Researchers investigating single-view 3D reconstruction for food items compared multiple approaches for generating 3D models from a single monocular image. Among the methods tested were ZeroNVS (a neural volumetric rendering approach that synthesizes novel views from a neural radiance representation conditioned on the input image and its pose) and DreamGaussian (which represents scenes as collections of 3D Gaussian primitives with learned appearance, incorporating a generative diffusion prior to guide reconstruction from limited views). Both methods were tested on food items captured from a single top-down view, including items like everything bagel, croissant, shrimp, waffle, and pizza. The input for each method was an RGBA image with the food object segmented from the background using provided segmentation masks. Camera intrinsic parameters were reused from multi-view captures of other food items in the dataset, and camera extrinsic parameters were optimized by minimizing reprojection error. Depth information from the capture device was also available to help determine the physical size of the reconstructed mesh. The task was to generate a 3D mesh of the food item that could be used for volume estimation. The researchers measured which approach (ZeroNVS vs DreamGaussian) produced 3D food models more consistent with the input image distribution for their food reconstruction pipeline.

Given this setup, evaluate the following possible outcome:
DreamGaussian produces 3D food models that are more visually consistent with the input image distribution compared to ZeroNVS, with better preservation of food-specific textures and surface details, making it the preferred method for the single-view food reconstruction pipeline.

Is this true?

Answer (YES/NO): NO